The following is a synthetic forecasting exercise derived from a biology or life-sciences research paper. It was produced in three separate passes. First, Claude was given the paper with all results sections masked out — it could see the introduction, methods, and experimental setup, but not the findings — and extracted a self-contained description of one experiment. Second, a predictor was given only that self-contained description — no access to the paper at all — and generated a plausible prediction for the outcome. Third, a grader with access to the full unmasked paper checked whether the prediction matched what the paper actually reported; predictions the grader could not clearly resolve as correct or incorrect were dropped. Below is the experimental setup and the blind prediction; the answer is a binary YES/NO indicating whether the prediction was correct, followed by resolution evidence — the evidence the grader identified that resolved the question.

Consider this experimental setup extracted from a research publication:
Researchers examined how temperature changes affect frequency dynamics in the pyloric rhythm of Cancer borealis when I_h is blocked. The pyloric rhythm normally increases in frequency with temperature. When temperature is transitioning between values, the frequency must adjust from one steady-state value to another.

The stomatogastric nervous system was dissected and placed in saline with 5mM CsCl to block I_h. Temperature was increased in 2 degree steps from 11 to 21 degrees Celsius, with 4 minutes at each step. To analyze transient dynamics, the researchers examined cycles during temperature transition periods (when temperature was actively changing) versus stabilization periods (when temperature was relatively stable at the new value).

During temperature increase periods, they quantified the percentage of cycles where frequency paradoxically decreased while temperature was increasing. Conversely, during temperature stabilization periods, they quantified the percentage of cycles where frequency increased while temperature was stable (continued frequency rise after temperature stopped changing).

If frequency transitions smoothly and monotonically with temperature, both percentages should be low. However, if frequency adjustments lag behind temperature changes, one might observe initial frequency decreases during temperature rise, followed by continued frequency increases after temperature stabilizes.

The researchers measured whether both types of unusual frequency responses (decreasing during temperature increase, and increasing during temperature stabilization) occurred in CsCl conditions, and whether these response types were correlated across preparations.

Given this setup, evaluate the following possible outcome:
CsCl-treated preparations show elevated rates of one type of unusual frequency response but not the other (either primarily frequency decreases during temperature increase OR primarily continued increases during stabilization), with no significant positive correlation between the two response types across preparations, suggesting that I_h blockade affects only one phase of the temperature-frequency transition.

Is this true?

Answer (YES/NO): NO